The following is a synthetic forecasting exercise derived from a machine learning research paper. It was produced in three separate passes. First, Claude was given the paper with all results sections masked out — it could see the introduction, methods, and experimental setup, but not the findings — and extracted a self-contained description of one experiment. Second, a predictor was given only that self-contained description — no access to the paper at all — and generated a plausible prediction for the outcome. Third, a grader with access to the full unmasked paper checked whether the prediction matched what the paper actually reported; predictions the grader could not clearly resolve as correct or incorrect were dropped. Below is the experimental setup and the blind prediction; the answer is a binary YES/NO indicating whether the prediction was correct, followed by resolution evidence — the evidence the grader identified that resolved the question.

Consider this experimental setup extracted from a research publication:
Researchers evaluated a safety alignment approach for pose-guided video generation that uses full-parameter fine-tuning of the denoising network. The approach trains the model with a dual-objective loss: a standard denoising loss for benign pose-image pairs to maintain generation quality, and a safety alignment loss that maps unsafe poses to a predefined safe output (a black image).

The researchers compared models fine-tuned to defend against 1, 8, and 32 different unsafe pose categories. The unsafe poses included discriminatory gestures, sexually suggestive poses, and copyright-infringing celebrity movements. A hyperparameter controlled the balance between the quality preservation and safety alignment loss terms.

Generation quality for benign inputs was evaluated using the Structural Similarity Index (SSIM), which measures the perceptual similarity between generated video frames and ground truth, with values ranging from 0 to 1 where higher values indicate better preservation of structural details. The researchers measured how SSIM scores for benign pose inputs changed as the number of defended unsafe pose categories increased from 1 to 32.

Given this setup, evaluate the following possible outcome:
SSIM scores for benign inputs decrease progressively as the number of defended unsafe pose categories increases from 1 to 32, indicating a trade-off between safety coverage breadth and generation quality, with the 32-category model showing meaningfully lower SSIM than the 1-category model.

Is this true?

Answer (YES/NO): NO